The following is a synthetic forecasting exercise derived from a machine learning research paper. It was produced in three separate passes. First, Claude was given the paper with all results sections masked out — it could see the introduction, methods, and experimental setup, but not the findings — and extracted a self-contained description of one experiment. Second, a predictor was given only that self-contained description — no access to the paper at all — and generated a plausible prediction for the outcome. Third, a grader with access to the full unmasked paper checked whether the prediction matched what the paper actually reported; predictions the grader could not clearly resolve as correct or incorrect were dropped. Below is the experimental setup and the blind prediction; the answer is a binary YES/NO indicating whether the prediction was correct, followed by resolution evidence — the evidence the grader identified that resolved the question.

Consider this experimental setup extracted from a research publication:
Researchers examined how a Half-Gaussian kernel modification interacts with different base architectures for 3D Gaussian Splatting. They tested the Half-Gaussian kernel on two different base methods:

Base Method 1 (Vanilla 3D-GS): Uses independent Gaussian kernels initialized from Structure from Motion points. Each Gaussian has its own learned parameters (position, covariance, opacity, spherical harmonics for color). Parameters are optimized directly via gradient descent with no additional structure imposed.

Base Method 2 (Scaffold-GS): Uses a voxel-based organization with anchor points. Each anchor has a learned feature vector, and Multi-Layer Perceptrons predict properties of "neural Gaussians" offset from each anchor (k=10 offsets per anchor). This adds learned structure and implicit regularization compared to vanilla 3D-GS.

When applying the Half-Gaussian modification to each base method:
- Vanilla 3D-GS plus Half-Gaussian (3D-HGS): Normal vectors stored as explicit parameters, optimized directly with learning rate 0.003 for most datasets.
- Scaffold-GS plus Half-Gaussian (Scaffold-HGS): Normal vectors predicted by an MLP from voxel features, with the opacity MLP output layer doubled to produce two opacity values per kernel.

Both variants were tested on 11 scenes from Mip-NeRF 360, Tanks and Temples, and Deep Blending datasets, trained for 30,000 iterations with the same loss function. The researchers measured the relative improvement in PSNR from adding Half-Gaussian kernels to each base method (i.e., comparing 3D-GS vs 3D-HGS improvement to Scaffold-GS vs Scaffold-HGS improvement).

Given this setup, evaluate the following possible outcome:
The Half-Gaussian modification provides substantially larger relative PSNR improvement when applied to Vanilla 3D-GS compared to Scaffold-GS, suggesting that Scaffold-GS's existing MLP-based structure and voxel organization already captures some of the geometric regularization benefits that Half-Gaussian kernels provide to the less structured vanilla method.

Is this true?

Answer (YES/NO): YES